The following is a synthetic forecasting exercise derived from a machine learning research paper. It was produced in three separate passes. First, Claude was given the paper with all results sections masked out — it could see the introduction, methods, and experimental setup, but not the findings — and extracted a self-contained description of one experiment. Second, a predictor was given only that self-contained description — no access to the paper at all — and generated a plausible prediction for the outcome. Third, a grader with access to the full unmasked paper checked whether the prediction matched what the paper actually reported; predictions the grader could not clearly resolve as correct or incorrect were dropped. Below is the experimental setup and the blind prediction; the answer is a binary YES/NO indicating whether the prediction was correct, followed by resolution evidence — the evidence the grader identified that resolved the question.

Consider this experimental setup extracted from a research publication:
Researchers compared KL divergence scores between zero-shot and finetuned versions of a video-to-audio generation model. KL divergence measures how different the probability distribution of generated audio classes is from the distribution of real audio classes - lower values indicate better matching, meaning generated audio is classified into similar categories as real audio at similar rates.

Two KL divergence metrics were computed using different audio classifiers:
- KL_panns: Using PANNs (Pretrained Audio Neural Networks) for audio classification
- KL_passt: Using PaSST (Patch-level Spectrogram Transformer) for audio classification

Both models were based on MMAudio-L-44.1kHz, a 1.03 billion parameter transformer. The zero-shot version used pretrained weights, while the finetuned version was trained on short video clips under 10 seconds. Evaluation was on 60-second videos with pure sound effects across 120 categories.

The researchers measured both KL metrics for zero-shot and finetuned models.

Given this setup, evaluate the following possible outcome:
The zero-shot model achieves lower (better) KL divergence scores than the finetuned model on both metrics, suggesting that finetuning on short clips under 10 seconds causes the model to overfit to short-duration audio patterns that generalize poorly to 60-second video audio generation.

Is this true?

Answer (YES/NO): NO